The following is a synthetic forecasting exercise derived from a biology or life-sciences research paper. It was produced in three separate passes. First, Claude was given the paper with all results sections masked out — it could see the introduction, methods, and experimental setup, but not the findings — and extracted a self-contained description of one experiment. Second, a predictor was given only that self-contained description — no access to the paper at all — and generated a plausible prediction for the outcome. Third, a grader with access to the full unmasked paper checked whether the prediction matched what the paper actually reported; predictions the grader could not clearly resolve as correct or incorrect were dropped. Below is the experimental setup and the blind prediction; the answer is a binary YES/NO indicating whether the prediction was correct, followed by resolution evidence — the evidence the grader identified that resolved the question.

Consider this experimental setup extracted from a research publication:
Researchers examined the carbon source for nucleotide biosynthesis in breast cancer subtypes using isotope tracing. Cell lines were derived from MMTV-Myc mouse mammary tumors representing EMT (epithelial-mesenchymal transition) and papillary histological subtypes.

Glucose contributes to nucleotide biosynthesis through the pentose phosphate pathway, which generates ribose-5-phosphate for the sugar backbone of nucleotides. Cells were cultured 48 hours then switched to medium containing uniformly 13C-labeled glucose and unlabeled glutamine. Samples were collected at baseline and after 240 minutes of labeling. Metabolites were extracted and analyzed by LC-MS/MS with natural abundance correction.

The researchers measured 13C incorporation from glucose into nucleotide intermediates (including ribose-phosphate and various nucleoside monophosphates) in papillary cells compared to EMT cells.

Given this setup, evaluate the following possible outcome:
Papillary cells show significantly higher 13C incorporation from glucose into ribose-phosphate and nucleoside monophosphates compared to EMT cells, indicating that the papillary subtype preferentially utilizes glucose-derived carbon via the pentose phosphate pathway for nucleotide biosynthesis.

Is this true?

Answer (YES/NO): NO